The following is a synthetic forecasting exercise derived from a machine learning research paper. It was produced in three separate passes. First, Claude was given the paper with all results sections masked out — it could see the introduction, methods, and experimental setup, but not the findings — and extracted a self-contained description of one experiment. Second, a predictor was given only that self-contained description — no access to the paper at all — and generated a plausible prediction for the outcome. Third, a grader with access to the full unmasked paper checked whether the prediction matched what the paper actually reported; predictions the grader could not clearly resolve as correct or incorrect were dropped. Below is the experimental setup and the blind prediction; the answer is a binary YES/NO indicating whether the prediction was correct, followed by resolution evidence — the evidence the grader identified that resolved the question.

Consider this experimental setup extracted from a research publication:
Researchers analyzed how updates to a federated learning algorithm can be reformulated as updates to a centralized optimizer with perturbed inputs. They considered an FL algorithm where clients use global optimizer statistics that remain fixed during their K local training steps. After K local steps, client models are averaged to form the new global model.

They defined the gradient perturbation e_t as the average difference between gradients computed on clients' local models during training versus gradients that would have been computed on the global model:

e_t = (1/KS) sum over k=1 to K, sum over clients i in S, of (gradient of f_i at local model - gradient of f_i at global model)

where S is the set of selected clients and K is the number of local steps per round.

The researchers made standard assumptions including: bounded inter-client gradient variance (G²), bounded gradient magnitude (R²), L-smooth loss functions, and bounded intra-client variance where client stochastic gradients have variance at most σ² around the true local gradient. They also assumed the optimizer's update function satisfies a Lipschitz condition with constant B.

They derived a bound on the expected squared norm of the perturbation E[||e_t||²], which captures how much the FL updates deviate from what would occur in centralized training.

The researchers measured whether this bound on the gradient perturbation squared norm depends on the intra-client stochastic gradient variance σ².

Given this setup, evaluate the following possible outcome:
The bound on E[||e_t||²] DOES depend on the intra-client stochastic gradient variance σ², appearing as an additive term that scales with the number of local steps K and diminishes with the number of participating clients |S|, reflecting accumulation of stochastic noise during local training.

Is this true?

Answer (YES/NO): NO